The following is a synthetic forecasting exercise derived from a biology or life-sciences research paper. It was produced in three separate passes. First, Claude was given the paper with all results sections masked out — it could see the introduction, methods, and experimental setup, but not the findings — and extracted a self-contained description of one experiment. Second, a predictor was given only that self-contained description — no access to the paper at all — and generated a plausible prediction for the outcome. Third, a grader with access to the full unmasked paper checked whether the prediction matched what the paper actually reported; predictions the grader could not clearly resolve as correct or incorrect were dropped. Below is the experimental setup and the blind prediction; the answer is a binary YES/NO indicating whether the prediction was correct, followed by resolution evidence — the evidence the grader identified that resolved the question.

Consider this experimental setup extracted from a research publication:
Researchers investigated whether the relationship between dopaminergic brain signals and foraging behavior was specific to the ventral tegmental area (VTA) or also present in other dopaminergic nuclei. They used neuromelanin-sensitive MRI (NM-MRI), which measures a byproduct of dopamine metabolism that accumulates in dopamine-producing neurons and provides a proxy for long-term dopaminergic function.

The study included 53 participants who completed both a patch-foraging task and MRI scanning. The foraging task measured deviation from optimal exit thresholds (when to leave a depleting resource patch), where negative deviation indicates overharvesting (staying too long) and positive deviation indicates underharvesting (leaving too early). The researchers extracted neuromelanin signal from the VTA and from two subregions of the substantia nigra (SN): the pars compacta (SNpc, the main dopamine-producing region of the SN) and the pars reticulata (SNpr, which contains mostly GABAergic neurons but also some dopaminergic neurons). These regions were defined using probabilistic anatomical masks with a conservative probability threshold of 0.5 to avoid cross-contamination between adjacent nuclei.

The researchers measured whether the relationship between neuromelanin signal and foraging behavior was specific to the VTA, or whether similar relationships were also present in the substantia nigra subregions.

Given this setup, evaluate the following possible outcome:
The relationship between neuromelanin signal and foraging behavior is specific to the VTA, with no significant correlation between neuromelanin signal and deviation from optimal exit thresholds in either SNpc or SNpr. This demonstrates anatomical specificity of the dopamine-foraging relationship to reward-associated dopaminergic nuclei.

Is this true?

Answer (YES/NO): YES